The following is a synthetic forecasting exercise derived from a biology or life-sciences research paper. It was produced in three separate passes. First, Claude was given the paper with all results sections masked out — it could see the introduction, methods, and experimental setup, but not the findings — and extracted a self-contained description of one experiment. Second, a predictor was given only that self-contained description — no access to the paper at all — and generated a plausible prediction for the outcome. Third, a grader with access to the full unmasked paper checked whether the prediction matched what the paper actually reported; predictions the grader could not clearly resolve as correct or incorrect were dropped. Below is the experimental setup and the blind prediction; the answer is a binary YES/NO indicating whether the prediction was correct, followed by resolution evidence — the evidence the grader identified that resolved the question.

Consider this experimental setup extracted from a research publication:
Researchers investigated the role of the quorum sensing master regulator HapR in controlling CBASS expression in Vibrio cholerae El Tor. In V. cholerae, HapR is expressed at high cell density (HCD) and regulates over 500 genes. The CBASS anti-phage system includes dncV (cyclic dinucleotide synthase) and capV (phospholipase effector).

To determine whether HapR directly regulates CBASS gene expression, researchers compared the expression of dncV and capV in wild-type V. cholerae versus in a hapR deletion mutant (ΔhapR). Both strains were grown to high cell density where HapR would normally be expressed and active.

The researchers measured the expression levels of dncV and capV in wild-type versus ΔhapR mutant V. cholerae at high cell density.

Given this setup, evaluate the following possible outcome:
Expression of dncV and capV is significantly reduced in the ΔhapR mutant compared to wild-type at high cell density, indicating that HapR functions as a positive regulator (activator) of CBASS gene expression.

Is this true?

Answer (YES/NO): YES